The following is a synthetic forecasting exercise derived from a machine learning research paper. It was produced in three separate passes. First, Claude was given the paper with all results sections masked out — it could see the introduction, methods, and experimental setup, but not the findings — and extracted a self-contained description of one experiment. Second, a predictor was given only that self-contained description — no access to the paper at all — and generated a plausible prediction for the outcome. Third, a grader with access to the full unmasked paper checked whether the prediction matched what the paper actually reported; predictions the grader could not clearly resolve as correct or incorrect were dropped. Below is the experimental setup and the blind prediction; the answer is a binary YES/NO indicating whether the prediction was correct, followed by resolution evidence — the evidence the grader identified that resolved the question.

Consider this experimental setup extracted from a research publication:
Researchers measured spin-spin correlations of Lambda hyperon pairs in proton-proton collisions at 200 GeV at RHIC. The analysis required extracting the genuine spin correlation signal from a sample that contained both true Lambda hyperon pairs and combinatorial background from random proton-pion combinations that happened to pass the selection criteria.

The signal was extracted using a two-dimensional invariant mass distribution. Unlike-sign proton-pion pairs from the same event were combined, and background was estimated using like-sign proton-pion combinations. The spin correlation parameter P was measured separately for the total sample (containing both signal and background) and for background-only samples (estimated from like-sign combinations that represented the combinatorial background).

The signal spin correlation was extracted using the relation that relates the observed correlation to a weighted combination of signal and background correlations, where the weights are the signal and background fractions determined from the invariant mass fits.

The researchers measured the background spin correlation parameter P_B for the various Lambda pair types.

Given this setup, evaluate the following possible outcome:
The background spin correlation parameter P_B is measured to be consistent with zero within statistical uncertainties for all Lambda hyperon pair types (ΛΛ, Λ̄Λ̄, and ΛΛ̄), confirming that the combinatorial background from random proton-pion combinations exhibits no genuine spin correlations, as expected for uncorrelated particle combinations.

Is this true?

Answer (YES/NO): YES